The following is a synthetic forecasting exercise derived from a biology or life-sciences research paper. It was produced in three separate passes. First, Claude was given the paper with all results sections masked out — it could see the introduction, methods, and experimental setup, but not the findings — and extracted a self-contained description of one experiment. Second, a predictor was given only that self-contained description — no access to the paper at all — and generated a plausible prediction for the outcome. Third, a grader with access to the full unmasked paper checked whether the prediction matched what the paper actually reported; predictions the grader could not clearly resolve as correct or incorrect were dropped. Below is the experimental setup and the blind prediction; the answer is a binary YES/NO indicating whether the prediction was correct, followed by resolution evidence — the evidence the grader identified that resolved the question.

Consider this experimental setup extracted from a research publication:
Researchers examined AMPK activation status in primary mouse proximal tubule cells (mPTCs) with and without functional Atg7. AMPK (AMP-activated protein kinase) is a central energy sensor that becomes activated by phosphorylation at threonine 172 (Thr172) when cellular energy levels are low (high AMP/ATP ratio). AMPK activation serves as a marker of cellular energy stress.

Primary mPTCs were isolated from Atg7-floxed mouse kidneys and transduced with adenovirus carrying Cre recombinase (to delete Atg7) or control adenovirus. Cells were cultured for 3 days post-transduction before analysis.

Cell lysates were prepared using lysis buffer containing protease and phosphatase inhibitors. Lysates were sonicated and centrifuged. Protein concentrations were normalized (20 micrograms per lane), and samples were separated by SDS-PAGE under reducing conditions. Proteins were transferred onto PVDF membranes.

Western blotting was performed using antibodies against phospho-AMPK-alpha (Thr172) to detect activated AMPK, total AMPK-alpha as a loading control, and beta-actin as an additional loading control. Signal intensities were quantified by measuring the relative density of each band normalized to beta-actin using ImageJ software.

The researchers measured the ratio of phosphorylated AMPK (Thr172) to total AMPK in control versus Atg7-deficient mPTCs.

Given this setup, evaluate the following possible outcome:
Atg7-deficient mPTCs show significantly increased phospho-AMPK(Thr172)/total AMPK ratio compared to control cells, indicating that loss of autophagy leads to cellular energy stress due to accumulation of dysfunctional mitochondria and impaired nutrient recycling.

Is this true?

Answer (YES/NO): NO